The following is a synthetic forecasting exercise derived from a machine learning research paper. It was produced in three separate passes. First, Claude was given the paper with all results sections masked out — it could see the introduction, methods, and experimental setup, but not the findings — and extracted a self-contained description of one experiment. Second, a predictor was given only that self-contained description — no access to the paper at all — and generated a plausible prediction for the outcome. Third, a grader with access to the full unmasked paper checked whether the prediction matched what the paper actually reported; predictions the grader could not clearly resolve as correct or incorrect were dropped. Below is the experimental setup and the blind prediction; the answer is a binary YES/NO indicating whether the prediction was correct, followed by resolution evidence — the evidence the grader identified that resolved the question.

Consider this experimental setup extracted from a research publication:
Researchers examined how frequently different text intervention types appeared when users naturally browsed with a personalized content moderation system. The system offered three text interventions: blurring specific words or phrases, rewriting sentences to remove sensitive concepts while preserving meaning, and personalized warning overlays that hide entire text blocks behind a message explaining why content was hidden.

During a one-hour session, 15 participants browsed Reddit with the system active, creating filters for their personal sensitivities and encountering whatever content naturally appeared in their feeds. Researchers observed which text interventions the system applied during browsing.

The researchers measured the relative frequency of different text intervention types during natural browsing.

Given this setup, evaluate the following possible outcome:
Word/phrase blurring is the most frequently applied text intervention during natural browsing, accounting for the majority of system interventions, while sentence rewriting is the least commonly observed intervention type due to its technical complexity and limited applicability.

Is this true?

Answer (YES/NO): NO